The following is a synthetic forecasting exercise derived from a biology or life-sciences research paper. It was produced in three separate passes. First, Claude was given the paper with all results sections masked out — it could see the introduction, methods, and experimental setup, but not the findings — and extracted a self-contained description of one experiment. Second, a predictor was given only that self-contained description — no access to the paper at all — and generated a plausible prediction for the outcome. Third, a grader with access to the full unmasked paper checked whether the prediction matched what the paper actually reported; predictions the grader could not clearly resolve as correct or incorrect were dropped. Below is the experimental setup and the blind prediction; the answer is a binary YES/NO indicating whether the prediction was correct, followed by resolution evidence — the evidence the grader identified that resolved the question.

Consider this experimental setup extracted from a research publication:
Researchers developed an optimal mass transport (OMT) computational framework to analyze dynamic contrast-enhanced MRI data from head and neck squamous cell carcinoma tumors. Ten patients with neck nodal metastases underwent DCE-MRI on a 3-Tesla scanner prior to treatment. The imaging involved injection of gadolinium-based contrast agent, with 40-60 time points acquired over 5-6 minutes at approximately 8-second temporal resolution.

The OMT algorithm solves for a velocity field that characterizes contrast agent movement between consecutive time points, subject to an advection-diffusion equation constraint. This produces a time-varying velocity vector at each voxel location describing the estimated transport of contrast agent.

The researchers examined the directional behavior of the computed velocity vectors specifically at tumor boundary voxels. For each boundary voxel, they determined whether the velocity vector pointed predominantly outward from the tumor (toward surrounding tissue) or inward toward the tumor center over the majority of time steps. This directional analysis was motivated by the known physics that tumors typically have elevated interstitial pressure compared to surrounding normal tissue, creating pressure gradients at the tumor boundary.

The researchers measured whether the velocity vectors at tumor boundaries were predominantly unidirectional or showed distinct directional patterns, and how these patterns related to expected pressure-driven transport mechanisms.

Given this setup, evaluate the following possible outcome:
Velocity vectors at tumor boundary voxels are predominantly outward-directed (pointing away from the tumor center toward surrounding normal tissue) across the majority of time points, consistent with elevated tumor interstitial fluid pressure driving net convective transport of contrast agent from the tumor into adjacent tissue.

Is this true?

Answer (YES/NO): YES